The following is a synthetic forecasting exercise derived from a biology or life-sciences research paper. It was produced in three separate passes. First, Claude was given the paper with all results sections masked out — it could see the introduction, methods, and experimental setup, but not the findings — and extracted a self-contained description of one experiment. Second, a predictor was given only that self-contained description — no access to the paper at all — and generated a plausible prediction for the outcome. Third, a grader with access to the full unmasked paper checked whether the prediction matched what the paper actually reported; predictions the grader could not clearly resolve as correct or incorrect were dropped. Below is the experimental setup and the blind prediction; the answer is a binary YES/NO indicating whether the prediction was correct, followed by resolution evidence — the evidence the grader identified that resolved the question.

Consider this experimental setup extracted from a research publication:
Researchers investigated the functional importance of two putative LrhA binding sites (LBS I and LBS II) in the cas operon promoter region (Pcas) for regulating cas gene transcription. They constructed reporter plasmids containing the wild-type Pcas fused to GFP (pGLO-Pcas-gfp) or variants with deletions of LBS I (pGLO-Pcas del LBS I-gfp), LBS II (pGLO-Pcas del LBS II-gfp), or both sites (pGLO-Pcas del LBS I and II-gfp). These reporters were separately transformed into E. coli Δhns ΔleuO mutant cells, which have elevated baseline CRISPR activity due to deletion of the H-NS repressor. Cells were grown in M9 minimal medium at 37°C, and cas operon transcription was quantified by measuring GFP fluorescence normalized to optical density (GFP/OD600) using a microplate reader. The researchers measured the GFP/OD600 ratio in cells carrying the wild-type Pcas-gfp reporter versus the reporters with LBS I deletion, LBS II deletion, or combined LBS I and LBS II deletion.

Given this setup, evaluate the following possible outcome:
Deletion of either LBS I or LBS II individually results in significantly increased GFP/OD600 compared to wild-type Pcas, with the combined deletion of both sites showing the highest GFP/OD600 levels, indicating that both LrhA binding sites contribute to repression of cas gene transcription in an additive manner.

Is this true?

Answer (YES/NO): NO